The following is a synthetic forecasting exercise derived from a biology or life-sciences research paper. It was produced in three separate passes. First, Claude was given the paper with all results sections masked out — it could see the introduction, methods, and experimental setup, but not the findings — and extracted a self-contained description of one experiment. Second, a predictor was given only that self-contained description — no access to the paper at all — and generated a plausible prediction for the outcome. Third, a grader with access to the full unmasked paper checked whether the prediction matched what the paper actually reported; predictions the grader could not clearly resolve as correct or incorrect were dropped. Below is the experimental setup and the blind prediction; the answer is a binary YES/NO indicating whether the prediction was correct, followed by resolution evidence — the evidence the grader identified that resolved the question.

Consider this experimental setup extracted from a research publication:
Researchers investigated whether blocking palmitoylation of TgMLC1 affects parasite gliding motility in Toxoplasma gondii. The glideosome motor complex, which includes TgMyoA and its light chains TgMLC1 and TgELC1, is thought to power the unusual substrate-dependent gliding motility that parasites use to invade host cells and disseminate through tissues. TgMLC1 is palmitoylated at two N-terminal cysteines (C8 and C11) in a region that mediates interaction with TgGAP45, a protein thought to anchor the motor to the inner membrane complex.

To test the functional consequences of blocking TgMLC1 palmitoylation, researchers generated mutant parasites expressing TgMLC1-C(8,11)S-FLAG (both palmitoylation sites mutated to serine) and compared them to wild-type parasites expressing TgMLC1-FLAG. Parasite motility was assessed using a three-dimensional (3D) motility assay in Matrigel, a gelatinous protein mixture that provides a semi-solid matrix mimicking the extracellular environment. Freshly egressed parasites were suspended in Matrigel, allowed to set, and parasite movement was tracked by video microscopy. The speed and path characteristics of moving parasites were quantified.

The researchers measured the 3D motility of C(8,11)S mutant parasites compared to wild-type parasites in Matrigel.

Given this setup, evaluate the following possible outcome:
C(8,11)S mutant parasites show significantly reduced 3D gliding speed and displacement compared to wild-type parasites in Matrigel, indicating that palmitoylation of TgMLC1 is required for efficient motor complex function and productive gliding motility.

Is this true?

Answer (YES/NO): NO